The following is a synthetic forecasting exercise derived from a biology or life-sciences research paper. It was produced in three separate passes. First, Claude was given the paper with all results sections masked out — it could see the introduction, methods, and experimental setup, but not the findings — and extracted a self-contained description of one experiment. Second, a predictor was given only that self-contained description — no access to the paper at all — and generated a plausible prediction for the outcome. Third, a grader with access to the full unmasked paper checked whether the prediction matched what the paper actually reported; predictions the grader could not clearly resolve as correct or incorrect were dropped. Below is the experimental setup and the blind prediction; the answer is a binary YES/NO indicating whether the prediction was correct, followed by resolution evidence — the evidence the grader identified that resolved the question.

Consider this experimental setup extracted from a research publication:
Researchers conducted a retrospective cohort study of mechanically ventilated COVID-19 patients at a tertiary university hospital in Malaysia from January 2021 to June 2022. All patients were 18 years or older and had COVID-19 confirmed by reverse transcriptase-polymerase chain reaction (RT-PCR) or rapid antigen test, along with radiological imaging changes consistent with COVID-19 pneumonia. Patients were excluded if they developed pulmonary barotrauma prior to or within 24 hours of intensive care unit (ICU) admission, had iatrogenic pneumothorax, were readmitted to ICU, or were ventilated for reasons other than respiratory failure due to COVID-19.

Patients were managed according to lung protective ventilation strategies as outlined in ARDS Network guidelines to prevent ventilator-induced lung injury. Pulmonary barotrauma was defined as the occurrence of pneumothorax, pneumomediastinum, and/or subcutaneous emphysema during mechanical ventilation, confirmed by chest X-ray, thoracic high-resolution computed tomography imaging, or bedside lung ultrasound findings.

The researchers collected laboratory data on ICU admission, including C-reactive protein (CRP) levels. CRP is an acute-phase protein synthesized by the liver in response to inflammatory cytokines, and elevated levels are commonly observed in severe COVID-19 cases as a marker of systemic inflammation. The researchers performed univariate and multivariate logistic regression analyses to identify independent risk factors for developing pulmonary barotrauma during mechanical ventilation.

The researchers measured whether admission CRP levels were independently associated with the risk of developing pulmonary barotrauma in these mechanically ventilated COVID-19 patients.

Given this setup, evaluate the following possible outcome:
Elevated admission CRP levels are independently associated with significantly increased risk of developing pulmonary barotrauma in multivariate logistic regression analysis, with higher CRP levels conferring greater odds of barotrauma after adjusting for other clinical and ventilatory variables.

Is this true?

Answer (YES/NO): NO